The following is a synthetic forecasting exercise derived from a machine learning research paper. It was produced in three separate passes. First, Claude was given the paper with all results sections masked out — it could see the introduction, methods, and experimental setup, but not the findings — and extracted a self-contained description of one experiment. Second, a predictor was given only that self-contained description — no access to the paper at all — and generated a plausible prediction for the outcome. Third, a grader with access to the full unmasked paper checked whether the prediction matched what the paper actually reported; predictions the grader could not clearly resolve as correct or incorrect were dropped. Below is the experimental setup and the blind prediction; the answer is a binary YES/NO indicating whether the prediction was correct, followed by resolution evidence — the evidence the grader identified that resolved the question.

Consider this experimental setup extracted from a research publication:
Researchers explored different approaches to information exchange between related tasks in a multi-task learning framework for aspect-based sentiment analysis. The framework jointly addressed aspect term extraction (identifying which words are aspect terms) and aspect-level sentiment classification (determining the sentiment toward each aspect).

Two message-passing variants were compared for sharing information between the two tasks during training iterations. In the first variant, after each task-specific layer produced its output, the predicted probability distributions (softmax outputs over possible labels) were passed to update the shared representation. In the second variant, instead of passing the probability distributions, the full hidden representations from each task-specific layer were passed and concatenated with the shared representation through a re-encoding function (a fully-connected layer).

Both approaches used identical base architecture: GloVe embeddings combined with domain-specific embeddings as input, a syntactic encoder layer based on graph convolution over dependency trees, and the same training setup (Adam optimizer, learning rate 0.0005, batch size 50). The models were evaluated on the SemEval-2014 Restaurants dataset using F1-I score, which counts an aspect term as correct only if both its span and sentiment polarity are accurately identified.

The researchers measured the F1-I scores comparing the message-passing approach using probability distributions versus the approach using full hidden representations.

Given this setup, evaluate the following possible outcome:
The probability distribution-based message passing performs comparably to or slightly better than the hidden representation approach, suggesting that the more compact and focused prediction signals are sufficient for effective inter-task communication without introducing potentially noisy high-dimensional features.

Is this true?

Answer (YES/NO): NO